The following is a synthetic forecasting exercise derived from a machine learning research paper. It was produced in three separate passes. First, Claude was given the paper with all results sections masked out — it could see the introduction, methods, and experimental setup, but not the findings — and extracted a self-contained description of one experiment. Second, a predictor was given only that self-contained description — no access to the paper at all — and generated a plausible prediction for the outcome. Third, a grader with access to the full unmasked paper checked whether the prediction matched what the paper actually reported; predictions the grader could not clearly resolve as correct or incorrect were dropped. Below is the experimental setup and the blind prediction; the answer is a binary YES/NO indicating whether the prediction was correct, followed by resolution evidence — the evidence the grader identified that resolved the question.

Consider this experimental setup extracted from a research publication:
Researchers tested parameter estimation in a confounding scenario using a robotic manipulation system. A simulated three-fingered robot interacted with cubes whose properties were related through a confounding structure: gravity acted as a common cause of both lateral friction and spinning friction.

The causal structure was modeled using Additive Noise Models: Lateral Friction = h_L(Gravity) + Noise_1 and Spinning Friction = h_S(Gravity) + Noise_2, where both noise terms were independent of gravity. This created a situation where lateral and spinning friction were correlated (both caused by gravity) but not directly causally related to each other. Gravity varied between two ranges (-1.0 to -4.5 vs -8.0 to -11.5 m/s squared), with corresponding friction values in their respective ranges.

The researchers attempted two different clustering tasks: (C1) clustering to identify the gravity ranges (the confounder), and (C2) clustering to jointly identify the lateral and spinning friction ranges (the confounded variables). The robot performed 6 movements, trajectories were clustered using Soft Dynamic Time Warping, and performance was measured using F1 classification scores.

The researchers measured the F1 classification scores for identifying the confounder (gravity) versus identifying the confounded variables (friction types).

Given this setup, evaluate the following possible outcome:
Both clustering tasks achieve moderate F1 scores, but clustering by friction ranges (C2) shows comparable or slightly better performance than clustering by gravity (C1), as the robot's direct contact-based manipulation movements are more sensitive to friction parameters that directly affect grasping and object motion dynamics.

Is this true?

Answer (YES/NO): NO